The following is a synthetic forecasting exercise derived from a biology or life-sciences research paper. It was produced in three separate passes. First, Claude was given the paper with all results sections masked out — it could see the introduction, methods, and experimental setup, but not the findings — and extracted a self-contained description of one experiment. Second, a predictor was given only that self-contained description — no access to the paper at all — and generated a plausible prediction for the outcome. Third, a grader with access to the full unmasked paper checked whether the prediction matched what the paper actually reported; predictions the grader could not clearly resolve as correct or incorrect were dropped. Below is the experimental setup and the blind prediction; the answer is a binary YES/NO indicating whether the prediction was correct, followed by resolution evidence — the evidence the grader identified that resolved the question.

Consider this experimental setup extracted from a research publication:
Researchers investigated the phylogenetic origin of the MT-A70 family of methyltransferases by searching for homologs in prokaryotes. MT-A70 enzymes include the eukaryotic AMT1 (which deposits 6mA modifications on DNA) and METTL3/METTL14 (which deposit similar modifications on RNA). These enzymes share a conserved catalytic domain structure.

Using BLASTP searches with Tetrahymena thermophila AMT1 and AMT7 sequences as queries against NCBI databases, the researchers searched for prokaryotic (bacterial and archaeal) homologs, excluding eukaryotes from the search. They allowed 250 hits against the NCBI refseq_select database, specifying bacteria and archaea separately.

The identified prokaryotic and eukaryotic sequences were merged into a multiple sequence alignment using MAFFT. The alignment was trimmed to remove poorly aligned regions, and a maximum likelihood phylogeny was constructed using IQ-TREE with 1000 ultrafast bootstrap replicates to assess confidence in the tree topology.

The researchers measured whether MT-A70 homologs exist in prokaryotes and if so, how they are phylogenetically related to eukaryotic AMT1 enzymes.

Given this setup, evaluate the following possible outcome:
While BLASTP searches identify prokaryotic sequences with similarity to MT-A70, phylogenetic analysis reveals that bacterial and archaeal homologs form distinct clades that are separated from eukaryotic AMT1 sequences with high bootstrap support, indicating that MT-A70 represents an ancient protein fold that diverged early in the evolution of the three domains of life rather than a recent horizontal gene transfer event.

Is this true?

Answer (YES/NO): NO